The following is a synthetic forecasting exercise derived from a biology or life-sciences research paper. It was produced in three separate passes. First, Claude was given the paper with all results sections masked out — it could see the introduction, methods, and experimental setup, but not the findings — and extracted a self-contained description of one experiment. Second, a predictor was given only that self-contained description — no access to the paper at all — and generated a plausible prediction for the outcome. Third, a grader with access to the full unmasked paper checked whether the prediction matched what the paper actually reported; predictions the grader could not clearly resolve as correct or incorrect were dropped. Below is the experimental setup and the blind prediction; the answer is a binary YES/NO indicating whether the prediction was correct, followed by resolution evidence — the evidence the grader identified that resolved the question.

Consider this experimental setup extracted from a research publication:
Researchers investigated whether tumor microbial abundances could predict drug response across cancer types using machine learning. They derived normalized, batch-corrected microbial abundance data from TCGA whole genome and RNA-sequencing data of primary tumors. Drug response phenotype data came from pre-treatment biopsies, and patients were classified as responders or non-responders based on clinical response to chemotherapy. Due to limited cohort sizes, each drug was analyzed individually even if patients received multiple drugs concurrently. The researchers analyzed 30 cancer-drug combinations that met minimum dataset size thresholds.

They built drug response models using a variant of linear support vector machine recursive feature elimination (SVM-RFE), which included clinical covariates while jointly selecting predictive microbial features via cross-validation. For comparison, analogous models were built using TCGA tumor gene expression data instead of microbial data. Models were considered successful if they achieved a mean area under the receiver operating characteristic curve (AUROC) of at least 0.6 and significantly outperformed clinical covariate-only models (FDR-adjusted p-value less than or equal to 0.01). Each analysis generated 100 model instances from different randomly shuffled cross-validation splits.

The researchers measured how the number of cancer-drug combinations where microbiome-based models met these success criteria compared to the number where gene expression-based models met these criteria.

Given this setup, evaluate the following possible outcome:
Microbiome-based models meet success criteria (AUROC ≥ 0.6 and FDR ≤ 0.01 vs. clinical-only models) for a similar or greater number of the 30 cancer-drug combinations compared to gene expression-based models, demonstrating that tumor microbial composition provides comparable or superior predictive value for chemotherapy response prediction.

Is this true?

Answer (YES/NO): YES